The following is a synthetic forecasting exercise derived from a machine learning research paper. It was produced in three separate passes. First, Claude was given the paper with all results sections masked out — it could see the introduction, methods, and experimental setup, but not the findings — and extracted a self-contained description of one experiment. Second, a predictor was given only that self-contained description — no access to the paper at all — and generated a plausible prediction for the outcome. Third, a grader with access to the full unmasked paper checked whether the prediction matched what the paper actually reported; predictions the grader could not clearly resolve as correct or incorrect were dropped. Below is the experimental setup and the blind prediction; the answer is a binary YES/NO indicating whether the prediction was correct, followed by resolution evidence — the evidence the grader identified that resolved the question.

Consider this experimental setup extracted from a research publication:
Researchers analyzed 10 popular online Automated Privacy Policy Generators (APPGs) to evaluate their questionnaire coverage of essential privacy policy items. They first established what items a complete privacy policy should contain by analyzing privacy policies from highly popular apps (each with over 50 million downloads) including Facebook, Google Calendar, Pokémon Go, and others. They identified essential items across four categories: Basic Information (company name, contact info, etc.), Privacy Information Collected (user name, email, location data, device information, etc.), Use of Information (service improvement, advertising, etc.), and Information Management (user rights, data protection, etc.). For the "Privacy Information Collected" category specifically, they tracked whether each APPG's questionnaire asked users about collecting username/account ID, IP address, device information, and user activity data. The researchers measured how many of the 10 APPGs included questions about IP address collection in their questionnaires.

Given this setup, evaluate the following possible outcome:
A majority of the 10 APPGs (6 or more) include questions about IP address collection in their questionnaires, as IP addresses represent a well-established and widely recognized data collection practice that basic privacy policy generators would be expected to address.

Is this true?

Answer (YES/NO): NO